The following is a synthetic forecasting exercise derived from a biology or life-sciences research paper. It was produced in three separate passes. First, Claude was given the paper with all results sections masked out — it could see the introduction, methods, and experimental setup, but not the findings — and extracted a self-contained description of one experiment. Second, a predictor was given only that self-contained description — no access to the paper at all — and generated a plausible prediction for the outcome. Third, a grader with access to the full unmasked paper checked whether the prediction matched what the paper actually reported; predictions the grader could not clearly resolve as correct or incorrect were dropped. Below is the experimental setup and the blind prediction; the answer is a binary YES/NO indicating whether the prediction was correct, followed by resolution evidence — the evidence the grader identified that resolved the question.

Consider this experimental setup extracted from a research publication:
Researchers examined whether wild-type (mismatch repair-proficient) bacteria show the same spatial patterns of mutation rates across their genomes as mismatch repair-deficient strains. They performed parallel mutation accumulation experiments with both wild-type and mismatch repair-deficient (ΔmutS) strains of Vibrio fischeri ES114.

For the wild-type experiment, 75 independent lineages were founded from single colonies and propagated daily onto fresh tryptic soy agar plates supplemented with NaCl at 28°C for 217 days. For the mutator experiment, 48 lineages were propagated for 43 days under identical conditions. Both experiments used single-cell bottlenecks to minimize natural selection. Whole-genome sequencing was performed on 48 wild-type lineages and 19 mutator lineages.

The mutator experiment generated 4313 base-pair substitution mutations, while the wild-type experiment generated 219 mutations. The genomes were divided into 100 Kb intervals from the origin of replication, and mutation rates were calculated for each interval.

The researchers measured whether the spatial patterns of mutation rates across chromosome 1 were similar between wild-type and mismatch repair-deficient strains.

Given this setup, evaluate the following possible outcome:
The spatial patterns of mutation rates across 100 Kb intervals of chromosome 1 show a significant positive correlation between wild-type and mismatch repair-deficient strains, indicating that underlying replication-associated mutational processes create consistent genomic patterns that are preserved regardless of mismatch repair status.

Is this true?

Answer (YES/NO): NO